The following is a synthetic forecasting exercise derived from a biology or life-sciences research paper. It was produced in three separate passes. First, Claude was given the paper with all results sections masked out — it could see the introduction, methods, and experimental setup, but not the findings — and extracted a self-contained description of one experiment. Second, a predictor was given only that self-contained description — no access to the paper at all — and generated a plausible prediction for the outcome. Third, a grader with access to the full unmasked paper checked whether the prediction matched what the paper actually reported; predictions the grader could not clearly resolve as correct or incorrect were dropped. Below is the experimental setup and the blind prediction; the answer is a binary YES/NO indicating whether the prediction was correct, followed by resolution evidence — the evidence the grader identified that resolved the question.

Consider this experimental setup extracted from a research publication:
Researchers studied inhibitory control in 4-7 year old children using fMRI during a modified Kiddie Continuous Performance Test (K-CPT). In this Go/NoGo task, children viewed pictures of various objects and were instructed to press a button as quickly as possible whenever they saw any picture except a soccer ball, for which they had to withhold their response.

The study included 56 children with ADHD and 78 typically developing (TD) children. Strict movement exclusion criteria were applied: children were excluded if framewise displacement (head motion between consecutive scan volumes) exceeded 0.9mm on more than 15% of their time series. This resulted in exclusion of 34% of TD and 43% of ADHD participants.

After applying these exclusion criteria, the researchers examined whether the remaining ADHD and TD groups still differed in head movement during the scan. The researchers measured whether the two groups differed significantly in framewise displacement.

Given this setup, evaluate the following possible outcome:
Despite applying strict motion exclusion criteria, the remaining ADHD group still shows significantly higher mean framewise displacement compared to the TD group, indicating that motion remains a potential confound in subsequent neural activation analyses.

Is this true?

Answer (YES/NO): NO